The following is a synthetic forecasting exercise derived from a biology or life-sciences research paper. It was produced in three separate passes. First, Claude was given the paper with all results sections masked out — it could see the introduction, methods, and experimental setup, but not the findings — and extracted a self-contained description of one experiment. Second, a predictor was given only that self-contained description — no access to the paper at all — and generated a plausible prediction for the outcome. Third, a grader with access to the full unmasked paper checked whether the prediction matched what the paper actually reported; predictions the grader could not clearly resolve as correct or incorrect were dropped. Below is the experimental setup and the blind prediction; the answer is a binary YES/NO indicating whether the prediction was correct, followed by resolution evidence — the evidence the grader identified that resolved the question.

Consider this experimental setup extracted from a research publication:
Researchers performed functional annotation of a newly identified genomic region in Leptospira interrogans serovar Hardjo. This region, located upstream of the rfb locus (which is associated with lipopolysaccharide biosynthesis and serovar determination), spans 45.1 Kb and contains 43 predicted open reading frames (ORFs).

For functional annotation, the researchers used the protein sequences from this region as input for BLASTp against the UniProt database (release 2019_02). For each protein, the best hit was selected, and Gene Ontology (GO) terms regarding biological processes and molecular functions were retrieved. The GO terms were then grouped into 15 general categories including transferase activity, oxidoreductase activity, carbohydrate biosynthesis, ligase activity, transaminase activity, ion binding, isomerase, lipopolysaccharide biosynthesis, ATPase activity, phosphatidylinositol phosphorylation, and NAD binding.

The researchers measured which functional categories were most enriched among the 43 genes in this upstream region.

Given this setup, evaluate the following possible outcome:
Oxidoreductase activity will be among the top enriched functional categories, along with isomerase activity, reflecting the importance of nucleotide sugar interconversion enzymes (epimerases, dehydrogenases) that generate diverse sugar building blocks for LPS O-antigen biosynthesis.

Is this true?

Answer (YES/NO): NO